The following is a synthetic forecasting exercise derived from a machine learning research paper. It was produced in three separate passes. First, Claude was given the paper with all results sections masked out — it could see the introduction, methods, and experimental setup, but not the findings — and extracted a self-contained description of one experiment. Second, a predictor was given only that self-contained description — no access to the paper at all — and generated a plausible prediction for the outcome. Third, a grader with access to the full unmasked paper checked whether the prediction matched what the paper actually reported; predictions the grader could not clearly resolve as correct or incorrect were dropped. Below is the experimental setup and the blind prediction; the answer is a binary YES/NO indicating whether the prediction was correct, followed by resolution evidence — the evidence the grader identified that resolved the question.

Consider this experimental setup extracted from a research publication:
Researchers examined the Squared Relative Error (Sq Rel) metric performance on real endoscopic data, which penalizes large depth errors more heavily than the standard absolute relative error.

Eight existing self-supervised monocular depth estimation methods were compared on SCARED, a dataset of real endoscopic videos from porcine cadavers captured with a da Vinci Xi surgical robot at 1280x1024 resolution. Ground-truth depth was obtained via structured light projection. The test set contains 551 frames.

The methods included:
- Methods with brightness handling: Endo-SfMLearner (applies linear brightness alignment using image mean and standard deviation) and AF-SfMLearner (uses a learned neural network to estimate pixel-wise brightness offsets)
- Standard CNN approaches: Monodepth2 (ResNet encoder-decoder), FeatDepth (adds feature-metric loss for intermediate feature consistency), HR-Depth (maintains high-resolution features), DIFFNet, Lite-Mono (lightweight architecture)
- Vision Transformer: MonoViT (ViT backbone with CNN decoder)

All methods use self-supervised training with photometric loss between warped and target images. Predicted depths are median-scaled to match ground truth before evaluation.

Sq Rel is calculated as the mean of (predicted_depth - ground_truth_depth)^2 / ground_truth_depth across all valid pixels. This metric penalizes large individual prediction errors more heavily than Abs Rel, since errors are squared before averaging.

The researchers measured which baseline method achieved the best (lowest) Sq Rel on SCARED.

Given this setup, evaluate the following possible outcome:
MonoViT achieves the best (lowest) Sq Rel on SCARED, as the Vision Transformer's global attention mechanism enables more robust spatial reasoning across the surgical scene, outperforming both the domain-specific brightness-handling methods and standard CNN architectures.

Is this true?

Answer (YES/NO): NO